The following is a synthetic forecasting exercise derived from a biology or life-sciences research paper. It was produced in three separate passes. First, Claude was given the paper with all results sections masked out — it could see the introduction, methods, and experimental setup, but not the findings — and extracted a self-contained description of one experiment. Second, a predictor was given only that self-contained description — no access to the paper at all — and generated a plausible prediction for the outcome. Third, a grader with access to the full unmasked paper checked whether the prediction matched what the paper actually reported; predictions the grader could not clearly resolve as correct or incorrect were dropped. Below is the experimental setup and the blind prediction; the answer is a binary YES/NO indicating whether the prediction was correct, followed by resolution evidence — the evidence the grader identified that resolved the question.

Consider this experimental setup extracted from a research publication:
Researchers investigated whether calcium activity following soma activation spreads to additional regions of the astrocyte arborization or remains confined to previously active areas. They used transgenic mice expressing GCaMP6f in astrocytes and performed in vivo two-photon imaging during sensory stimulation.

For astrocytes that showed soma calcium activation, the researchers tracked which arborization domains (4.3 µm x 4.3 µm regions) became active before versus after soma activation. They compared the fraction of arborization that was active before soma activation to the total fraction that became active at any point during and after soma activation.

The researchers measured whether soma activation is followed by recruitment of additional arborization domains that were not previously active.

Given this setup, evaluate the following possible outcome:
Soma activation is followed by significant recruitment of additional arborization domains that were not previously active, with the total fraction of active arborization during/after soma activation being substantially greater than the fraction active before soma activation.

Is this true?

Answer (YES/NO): YES